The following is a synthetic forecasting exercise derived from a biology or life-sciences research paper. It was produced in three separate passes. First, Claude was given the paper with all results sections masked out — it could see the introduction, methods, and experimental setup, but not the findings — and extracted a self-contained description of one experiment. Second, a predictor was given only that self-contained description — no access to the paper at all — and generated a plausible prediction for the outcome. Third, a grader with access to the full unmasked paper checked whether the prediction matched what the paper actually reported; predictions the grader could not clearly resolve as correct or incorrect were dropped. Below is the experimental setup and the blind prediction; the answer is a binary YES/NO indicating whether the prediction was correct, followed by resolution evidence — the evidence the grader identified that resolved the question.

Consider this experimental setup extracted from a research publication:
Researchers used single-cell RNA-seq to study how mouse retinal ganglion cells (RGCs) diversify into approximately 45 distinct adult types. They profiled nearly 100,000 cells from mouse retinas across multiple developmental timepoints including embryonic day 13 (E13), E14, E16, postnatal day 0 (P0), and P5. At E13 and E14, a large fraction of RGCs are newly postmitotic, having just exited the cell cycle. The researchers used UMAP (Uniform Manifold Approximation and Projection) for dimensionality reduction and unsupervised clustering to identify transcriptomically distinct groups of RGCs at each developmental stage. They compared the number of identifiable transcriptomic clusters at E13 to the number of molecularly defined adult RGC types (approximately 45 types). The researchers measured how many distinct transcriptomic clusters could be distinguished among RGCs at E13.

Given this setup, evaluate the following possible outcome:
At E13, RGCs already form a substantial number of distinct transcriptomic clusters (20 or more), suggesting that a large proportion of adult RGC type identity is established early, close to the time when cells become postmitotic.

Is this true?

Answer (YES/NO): NO